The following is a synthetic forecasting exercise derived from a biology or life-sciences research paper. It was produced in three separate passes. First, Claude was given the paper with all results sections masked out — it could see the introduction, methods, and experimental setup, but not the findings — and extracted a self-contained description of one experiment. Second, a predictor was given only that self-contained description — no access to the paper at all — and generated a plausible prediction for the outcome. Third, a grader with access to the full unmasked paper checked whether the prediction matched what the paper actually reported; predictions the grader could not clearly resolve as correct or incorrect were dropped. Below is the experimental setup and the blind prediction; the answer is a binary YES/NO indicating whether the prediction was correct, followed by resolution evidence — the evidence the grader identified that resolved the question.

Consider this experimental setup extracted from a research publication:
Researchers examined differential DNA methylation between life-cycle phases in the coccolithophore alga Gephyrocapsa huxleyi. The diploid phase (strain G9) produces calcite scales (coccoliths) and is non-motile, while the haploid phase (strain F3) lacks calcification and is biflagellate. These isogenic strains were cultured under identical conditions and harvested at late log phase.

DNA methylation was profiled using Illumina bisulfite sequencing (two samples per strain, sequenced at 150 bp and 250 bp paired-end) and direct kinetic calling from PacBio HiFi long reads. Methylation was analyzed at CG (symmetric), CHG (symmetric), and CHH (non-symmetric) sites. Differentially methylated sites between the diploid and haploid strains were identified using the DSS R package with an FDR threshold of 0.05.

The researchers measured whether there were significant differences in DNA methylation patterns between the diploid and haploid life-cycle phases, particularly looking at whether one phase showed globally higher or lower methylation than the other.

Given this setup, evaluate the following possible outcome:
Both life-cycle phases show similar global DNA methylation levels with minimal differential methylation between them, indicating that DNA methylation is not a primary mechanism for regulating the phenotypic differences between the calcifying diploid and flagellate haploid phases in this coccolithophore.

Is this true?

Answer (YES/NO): NO